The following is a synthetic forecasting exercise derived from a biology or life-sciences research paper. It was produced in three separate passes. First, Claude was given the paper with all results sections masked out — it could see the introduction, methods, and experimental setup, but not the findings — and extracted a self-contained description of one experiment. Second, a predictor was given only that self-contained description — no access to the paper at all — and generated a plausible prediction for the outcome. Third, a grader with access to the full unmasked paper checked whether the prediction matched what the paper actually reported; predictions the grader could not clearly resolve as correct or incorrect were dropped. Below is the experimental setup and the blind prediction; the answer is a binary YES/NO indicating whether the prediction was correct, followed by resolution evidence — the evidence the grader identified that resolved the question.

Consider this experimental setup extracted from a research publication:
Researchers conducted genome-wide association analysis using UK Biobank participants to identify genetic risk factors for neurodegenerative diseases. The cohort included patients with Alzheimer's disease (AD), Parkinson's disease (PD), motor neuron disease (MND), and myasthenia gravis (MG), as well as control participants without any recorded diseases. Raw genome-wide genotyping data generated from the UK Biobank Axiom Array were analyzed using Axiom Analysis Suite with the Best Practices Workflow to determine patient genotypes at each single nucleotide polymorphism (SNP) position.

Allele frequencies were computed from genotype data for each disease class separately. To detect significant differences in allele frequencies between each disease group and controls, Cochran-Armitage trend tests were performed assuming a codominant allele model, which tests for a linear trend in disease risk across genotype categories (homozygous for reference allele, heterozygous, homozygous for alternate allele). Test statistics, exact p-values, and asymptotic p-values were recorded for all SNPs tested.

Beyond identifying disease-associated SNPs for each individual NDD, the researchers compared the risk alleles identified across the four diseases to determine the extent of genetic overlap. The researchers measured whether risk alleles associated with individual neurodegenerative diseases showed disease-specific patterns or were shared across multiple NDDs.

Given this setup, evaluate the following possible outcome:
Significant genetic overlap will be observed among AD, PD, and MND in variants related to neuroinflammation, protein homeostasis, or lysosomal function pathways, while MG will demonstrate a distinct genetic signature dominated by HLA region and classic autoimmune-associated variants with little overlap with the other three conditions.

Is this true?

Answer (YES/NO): NO